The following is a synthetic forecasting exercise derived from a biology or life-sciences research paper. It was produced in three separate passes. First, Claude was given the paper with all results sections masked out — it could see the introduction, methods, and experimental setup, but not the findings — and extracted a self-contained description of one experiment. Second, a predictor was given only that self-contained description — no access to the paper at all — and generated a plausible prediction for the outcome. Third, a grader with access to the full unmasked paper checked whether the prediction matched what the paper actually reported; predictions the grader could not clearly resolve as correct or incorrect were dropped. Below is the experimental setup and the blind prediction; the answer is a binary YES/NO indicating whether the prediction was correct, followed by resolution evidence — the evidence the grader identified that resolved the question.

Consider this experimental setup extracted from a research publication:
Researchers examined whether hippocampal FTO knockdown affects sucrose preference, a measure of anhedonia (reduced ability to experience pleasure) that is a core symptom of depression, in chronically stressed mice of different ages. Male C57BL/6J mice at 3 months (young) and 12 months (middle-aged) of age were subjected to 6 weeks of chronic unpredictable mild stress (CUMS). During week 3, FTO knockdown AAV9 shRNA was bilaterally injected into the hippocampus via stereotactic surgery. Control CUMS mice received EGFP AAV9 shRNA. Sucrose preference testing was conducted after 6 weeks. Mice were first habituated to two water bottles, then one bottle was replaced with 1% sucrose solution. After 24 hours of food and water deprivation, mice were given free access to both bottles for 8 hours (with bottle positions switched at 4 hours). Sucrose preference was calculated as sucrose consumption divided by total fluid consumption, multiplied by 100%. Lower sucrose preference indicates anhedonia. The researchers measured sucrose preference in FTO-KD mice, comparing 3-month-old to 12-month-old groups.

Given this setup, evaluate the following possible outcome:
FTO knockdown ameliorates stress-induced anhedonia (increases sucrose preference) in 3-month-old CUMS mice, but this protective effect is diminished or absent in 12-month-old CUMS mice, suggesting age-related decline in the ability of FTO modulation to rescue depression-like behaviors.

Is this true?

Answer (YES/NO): NO